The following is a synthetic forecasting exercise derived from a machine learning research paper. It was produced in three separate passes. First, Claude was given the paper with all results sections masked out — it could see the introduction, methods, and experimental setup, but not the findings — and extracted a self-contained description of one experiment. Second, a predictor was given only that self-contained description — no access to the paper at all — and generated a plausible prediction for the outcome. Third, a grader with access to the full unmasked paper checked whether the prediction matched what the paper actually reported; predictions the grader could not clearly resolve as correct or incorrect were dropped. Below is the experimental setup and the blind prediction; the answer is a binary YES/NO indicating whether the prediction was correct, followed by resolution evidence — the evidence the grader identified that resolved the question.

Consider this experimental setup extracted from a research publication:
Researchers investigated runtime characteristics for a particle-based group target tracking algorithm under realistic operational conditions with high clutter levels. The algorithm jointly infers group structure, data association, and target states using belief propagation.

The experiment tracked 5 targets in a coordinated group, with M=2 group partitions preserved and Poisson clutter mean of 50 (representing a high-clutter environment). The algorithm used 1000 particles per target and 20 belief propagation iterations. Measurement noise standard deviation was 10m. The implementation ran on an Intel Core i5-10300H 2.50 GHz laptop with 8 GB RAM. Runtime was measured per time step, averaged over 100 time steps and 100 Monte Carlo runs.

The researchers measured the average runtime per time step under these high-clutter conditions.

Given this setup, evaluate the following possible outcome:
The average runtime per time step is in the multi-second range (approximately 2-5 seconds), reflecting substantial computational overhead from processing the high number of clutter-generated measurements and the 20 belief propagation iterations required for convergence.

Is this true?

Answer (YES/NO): NO